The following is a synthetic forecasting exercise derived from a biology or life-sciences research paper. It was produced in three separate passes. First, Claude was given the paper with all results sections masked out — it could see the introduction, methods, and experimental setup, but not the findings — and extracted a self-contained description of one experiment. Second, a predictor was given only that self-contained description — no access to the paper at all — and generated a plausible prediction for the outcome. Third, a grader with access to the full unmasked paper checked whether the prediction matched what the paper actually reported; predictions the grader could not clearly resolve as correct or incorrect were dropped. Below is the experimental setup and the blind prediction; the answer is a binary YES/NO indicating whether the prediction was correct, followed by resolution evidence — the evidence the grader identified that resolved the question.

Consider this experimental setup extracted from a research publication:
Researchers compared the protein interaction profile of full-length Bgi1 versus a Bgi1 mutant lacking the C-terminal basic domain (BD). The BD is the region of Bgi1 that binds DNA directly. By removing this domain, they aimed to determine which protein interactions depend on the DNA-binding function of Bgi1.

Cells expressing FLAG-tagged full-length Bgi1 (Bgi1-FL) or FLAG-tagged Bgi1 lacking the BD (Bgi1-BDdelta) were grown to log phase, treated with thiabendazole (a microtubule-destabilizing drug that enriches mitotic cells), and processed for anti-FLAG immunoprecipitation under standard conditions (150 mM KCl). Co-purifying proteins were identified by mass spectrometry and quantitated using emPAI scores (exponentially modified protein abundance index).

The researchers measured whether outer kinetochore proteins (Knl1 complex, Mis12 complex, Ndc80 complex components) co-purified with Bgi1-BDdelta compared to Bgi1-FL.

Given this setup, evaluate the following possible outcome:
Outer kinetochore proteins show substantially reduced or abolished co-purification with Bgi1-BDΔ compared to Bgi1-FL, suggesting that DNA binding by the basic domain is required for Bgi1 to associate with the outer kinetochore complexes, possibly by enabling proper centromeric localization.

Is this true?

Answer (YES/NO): NO